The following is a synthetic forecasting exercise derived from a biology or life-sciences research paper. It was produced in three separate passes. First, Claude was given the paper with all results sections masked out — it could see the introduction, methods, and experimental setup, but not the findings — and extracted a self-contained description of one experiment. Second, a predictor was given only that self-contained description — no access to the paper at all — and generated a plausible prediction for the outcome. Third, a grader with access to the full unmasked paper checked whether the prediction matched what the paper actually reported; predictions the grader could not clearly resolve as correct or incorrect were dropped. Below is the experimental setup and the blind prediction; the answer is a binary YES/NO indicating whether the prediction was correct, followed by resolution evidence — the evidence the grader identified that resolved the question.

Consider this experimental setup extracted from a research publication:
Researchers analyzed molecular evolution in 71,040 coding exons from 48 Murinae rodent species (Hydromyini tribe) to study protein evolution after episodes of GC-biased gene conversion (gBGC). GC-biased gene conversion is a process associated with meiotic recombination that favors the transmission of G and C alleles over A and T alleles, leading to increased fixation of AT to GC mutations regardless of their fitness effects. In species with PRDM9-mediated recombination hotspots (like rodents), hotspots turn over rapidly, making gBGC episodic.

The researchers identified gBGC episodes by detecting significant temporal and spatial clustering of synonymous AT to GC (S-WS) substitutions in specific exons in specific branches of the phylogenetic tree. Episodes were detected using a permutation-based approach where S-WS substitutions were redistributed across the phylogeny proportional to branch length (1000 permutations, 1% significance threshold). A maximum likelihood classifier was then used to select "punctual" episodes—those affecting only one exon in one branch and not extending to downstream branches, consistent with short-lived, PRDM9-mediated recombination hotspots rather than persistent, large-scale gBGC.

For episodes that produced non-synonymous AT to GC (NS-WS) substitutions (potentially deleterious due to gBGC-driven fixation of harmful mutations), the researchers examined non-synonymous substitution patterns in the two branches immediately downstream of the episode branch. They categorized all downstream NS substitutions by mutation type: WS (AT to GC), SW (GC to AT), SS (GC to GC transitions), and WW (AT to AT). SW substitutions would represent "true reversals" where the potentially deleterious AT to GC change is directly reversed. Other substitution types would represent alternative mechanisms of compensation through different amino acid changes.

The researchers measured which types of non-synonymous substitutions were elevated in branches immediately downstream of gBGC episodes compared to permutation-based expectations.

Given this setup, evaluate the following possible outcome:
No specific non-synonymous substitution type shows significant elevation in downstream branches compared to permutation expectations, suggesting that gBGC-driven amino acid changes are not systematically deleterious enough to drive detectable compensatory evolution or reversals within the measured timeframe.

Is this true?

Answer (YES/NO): NO